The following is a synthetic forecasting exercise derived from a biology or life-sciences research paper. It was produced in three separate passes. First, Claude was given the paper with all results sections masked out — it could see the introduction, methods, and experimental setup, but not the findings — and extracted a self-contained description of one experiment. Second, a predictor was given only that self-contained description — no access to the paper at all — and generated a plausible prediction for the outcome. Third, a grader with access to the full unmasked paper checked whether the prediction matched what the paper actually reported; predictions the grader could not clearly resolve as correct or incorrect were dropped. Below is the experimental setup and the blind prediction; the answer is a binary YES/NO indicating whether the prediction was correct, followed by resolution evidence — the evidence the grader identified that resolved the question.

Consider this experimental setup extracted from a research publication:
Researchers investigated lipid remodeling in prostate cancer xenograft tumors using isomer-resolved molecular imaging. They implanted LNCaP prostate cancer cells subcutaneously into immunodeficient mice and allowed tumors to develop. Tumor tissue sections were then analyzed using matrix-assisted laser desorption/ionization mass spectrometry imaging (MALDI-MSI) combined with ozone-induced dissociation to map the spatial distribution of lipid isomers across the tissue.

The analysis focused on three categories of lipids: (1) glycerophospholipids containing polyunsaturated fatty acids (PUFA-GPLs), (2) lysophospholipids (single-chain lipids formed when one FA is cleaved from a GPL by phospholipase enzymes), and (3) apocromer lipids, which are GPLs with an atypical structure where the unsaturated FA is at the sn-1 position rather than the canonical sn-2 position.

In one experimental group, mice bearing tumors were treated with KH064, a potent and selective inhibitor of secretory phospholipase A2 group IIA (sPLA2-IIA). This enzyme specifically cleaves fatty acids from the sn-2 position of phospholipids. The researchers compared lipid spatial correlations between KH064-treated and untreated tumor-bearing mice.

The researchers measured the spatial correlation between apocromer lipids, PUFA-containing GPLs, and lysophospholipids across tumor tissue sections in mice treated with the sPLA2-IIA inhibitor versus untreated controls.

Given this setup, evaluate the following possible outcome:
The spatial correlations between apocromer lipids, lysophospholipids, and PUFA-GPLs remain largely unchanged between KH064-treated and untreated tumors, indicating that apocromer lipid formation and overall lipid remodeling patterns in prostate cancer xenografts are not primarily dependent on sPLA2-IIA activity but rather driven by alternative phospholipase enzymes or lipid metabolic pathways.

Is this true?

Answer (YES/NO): NO